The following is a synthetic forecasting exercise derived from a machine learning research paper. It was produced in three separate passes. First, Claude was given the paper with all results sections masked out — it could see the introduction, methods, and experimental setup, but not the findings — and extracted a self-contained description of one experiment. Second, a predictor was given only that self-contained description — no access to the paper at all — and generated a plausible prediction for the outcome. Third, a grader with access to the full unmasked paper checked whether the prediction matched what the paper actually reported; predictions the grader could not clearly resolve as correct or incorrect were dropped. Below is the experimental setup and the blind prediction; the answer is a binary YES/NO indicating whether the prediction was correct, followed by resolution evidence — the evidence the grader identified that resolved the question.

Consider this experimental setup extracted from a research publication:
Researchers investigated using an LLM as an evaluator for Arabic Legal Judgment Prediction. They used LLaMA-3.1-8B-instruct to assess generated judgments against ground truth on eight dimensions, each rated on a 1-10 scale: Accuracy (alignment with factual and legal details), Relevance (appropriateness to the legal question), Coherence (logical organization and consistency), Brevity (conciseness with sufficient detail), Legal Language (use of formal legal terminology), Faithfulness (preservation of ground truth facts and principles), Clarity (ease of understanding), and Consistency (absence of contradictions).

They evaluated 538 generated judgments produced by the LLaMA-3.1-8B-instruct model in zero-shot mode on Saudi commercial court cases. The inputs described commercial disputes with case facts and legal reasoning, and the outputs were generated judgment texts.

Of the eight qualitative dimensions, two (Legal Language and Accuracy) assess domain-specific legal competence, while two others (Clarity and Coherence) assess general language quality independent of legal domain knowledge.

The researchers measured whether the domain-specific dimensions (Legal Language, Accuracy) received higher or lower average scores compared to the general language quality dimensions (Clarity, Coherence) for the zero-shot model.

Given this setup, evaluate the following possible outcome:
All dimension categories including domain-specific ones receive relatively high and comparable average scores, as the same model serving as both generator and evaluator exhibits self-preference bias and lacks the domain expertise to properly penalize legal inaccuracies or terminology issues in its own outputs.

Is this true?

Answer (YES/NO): NO